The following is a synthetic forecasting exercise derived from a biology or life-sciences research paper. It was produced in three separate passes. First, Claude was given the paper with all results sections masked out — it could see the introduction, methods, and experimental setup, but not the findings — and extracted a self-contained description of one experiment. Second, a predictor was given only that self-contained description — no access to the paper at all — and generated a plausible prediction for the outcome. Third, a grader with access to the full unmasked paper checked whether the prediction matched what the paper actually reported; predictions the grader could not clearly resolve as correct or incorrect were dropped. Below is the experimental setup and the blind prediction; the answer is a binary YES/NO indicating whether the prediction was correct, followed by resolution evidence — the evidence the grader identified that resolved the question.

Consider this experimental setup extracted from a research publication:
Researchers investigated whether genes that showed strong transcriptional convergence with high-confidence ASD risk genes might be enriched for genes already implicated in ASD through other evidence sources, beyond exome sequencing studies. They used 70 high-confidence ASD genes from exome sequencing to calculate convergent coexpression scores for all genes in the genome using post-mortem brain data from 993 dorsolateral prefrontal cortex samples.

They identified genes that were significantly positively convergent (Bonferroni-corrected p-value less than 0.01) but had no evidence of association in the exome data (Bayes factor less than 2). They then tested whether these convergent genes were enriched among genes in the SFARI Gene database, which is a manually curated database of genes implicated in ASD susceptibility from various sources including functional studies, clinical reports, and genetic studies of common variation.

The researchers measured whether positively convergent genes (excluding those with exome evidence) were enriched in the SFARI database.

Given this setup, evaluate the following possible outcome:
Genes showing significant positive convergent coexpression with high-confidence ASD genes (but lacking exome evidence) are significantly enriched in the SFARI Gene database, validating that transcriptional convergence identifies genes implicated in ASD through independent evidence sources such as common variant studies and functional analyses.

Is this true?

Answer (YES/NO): YES